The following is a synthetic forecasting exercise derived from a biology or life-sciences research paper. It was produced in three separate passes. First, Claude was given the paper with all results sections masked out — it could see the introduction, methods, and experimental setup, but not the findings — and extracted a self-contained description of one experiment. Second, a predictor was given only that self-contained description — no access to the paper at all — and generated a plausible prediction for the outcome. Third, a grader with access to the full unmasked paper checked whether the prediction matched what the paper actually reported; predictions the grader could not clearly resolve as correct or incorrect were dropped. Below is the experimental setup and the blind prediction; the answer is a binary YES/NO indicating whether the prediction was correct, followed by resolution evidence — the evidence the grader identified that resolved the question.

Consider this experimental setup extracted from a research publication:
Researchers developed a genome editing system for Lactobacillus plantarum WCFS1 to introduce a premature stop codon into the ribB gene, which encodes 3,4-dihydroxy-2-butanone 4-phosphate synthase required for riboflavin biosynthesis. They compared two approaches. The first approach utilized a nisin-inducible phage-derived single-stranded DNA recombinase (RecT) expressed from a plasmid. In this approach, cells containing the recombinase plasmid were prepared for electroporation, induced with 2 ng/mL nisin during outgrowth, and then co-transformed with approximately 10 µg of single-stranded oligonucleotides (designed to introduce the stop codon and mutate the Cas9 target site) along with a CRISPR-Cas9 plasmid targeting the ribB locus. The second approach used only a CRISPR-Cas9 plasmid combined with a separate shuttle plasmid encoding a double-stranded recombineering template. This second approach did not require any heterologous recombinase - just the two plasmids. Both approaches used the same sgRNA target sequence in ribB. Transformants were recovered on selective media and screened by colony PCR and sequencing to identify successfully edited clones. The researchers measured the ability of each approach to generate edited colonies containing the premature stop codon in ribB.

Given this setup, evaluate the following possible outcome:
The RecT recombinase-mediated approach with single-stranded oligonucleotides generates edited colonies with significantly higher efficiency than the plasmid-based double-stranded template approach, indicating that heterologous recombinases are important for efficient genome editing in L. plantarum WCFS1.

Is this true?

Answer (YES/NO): NO